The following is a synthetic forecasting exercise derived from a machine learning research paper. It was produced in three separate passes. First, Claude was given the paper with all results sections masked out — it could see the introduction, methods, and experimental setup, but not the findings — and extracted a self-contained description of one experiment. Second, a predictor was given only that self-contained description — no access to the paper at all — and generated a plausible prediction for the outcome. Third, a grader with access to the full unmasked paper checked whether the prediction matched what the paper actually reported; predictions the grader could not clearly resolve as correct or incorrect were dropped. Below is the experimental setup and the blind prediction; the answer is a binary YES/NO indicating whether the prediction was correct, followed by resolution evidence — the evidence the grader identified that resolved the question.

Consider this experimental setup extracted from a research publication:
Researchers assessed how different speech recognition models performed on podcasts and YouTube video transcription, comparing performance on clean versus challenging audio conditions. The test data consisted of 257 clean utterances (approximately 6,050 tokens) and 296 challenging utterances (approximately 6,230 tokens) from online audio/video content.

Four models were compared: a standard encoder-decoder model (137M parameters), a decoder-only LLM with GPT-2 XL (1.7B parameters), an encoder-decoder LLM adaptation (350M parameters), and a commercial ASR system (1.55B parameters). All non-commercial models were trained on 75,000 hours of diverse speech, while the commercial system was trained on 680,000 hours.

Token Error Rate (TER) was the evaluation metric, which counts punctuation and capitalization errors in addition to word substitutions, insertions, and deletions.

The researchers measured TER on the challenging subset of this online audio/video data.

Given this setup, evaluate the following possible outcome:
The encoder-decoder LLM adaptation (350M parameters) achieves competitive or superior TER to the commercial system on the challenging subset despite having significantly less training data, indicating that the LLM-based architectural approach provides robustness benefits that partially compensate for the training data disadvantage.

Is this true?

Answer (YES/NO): YES